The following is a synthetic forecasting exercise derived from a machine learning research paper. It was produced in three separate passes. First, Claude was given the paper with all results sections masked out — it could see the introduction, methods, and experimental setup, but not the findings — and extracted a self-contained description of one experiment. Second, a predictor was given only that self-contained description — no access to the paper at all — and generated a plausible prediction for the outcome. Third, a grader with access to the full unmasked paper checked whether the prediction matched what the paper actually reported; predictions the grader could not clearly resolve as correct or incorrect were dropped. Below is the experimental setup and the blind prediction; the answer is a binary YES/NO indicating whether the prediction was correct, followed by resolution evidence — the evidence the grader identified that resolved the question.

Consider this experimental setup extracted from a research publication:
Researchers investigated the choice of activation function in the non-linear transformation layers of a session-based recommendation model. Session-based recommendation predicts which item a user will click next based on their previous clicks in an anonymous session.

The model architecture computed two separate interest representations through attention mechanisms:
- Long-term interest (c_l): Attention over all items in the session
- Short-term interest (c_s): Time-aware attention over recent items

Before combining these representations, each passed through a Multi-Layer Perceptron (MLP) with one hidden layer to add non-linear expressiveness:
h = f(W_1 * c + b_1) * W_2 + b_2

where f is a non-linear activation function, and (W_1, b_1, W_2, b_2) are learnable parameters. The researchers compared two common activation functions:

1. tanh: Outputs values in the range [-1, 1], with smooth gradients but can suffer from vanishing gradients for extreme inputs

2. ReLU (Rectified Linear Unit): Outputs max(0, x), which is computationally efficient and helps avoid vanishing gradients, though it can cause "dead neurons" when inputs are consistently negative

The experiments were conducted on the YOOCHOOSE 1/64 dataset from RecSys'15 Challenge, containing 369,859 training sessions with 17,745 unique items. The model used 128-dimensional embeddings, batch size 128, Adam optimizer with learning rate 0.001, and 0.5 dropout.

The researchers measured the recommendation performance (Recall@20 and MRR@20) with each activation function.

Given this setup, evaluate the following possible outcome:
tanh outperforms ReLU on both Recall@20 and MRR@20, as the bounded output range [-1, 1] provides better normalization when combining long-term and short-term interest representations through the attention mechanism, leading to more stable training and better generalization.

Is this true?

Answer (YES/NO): YES